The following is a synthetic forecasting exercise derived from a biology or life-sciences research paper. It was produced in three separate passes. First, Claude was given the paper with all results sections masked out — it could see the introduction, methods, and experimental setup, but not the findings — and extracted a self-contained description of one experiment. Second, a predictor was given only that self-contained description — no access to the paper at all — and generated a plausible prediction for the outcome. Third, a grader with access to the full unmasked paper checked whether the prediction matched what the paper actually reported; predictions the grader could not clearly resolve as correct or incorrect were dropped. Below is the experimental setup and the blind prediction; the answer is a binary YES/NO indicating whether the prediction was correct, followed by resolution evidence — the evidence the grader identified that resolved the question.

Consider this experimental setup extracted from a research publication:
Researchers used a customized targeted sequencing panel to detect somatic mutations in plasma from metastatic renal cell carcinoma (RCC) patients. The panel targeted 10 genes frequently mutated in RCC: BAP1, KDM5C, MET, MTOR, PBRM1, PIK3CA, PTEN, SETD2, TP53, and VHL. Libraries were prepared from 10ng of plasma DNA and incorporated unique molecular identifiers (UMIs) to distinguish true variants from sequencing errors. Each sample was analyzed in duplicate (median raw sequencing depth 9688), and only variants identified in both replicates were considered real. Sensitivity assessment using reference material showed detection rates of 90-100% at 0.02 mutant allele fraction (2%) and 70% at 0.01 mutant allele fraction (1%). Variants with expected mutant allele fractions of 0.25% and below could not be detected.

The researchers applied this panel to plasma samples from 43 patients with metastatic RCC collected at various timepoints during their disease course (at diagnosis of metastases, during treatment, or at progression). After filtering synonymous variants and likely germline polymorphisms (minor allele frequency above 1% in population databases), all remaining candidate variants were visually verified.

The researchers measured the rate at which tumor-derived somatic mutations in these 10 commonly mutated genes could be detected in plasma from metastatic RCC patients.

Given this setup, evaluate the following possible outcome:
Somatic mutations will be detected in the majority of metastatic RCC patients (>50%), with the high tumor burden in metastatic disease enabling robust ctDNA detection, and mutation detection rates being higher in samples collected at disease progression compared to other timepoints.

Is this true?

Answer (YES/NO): NO